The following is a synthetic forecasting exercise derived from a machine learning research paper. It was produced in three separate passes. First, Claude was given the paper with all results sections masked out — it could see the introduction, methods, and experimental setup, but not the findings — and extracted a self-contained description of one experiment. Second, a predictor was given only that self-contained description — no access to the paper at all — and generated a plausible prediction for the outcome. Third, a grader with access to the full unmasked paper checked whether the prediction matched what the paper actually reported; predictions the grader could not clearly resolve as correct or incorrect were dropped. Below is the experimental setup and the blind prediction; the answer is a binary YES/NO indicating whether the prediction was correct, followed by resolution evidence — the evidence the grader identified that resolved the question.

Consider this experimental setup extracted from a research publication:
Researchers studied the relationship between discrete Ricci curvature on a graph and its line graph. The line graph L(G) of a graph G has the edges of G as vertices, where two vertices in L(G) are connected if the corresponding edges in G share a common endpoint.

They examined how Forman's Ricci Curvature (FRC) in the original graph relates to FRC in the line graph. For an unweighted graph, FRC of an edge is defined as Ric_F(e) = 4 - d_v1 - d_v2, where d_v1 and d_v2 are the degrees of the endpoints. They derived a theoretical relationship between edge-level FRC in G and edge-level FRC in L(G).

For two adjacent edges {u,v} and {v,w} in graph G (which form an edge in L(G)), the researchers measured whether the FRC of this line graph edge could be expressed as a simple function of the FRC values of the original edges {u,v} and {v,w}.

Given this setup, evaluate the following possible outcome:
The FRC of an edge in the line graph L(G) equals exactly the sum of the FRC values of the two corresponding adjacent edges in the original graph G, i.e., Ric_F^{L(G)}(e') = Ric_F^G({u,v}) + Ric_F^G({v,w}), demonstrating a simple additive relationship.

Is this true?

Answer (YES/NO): YES